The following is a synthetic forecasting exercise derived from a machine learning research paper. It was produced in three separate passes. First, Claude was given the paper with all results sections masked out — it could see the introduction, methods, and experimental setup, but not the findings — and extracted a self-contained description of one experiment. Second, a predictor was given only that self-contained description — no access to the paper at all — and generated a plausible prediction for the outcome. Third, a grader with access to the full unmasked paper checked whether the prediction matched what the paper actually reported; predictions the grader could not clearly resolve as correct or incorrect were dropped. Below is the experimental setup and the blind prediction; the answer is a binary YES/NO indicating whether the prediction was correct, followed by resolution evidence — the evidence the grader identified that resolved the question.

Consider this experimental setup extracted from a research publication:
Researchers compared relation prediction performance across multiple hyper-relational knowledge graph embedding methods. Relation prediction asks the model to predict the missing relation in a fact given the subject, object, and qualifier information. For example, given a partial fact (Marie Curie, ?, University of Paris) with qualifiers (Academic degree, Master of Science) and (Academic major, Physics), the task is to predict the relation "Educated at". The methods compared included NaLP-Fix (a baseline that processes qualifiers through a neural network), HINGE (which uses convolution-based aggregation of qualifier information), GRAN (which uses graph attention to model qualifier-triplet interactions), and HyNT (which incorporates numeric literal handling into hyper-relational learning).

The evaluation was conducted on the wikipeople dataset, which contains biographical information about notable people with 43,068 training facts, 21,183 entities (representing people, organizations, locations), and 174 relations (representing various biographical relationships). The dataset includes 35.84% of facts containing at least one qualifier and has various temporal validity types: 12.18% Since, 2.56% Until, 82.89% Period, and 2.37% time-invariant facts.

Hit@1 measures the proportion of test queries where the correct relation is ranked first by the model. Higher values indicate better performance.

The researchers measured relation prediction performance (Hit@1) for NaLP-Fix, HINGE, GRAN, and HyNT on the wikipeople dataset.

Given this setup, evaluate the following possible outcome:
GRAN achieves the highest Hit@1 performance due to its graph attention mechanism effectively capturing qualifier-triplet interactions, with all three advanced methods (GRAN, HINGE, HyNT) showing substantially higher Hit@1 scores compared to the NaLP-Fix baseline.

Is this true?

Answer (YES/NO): YES